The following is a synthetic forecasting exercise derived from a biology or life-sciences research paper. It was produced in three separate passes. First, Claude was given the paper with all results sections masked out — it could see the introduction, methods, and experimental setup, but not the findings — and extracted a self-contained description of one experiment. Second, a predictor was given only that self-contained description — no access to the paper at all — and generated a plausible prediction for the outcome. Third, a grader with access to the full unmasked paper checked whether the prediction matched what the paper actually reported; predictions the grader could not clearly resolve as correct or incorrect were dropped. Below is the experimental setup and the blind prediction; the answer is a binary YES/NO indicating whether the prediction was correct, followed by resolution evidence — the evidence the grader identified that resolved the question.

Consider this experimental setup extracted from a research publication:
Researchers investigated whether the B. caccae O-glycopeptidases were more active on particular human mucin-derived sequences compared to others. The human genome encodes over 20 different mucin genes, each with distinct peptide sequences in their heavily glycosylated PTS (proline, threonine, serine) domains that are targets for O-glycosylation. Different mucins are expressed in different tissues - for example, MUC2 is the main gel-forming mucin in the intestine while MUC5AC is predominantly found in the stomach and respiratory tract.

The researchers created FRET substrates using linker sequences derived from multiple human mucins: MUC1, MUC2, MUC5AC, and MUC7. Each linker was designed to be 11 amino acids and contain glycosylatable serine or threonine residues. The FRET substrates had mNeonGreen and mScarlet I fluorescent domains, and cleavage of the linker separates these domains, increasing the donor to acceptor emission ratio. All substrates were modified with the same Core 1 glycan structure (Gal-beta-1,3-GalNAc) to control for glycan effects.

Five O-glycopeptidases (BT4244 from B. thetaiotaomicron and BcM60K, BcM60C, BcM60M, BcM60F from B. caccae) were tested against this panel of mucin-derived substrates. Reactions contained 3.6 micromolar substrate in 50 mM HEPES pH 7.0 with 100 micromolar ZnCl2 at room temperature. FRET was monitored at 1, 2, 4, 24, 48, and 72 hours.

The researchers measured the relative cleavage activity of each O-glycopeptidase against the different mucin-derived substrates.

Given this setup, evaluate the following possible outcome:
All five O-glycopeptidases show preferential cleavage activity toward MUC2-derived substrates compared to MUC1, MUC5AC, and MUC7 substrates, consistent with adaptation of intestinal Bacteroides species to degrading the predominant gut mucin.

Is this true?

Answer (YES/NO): NO